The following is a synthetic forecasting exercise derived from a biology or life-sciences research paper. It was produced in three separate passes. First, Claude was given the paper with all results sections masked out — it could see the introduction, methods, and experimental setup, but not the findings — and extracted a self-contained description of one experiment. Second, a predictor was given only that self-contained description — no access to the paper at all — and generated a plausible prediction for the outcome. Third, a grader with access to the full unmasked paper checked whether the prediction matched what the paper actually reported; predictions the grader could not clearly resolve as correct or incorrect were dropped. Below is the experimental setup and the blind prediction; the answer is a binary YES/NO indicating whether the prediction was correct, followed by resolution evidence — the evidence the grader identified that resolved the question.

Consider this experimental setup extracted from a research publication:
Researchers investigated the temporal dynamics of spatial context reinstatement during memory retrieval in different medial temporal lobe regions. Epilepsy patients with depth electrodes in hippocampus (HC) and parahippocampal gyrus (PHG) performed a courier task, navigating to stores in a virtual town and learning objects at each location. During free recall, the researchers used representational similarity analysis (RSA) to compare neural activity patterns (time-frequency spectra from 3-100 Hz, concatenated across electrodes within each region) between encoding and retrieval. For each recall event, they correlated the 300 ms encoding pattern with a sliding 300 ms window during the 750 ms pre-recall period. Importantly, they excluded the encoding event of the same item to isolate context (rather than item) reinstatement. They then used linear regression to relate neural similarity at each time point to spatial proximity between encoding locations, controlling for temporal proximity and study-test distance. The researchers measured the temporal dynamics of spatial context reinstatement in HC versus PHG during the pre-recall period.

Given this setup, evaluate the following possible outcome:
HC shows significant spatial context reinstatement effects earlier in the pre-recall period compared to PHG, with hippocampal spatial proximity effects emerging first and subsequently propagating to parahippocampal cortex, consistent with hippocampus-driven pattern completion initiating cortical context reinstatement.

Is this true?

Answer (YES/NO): YES